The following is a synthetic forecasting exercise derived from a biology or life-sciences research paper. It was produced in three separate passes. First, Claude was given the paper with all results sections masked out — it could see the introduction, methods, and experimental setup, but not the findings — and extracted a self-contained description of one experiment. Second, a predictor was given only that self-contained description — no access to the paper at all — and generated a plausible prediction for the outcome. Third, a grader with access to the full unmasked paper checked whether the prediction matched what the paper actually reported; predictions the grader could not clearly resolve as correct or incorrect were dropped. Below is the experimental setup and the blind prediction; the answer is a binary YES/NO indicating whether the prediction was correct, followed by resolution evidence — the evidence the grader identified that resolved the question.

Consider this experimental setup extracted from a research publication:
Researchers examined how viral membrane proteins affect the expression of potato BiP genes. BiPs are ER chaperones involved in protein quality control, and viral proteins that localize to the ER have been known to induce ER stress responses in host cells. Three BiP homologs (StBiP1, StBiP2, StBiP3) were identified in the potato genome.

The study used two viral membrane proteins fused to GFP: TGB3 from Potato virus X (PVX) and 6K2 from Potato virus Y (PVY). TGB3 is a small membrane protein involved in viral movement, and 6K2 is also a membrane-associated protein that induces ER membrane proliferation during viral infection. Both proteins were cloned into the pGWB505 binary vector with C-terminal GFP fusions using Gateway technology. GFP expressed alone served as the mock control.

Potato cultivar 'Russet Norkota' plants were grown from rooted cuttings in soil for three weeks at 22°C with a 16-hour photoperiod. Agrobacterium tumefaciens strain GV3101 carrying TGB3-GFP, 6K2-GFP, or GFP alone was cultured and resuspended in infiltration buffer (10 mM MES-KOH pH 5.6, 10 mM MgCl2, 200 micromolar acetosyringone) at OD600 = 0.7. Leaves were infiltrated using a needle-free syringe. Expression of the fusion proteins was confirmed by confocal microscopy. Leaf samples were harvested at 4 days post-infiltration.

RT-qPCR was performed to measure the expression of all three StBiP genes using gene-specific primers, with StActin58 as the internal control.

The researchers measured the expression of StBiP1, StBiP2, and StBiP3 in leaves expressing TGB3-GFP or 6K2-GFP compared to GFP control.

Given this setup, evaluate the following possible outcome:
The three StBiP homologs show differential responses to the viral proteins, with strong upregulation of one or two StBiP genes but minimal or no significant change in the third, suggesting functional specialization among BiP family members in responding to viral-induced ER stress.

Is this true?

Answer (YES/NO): NO